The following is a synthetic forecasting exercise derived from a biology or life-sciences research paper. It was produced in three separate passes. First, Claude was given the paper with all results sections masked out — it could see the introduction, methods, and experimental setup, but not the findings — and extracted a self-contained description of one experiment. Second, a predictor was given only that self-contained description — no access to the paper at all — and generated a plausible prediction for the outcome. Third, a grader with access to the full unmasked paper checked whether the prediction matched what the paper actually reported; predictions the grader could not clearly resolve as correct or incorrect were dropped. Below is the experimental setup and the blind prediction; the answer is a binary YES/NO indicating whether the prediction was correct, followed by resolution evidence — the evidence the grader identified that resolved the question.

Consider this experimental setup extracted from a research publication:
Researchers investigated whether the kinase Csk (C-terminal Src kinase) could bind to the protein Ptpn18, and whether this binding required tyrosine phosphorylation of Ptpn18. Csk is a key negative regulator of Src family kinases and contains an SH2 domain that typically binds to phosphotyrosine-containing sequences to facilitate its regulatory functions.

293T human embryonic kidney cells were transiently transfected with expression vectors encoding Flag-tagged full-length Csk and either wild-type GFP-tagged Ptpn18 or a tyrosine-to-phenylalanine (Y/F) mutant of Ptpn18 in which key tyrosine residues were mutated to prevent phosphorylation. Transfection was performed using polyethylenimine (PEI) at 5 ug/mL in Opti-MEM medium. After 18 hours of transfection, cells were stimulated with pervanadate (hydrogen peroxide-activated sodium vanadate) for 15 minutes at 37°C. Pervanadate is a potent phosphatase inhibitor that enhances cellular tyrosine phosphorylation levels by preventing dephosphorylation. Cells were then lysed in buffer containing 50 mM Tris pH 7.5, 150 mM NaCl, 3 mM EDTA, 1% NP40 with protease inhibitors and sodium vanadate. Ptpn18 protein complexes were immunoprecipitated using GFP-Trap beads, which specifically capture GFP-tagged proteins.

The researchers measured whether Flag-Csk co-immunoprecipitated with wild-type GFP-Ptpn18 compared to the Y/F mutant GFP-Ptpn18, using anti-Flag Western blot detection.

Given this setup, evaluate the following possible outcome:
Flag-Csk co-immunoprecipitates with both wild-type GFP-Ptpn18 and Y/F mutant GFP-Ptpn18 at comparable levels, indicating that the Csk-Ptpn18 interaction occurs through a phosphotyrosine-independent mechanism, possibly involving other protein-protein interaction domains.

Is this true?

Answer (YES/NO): NO